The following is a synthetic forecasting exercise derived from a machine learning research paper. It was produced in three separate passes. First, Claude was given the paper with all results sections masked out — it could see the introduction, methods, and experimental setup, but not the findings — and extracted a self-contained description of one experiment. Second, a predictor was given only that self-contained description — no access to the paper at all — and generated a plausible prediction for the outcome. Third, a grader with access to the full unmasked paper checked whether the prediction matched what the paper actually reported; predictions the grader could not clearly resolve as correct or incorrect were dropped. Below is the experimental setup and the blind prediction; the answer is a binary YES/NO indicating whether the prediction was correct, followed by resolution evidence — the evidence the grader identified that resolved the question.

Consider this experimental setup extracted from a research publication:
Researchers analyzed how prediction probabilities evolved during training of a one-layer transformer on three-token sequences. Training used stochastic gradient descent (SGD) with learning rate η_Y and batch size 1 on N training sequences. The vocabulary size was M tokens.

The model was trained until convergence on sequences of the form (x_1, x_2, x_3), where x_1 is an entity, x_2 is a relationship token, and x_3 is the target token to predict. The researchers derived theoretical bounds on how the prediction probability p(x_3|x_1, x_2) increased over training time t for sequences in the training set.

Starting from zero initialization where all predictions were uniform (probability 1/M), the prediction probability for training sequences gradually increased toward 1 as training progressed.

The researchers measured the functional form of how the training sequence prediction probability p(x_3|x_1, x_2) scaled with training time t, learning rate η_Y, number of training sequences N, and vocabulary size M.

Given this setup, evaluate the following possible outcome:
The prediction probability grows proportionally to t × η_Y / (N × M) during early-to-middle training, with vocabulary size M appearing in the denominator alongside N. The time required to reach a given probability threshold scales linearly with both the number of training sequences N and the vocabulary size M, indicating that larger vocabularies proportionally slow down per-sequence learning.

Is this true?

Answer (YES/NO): NO